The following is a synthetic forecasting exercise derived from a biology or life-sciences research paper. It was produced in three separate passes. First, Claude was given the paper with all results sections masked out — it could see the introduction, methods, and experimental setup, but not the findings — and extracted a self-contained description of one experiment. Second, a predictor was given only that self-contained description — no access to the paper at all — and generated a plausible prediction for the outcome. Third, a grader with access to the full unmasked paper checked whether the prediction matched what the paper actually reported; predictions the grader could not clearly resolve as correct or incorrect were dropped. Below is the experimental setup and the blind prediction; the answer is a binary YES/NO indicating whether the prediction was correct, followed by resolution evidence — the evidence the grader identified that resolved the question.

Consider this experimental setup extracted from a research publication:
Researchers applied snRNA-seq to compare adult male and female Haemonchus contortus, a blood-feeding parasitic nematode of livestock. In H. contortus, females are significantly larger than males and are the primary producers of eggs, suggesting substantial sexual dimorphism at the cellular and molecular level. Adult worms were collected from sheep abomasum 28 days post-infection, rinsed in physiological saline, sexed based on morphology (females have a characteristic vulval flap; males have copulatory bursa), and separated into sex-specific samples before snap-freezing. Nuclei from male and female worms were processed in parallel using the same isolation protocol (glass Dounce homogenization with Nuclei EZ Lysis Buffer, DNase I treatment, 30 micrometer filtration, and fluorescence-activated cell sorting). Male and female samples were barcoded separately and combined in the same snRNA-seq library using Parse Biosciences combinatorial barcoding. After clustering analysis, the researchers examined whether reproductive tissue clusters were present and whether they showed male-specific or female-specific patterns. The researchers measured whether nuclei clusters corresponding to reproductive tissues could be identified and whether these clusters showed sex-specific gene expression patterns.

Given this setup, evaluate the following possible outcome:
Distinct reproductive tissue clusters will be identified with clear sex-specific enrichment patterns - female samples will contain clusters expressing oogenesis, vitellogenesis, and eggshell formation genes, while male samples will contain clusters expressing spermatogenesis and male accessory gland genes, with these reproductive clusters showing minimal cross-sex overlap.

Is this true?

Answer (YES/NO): NO